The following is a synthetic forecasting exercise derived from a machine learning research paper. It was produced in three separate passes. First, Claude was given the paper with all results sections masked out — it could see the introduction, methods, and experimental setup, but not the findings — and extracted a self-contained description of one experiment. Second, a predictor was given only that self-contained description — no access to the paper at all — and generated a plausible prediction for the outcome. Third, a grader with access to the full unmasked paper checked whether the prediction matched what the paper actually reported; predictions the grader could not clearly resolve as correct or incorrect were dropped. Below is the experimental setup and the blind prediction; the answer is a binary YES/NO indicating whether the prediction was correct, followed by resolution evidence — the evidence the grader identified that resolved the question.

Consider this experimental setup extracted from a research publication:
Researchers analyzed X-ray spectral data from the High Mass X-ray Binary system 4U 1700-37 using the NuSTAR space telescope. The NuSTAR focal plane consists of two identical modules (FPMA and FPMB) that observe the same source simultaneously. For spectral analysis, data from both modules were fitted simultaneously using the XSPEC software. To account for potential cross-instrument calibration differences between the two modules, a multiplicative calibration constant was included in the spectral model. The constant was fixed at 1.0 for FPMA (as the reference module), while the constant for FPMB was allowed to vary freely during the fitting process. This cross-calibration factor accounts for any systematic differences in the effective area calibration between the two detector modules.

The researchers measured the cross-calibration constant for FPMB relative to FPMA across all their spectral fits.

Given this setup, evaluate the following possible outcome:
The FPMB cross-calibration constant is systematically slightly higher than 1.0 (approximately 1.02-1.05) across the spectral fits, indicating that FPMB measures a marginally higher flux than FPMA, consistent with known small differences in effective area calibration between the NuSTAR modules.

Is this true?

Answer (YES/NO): YES